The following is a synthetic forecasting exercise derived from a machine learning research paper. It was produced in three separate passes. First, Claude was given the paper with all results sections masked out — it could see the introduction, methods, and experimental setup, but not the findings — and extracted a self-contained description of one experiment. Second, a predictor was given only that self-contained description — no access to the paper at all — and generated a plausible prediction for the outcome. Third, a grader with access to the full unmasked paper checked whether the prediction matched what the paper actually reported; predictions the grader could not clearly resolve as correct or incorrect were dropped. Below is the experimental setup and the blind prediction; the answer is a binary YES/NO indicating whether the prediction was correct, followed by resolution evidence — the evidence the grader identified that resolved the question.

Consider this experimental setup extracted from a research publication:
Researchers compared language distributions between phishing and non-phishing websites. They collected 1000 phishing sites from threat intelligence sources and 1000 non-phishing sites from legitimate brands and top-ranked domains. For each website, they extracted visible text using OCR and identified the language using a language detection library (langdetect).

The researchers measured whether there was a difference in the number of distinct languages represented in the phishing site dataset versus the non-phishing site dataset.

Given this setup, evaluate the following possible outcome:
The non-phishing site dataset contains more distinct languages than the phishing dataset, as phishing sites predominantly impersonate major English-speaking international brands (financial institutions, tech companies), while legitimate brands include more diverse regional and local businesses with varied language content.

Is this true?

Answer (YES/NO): YES